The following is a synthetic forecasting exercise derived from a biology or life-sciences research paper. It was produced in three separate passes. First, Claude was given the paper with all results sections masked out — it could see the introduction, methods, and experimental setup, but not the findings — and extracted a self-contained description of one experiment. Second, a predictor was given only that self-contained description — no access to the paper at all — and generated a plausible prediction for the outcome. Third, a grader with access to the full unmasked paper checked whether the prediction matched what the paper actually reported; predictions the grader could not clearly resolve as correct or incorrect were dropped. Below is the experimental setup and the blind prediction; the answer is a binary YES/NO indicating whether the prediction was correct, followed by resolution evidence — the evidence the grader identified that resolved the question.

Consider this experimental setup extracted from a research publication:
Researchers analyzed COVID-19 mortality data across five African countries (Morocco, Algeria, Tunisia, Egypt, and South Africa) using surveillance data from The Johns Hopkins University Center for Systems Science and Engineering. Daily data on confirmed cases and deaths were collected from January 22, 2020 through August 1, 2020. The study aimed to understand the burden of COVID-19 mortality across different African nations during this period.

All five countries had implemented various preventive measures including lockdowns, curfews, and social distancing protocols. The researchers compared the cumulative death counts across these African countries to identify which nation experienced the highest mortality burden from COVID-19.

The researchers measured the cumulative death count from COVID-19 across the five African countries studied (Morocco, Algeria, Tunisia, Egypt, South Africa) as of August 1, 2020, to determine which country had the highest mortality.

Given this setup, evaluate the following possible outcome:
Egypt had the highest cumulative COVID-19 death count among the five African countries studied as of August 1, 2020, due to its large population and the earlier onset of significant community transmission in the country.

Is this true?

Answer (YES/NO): NO